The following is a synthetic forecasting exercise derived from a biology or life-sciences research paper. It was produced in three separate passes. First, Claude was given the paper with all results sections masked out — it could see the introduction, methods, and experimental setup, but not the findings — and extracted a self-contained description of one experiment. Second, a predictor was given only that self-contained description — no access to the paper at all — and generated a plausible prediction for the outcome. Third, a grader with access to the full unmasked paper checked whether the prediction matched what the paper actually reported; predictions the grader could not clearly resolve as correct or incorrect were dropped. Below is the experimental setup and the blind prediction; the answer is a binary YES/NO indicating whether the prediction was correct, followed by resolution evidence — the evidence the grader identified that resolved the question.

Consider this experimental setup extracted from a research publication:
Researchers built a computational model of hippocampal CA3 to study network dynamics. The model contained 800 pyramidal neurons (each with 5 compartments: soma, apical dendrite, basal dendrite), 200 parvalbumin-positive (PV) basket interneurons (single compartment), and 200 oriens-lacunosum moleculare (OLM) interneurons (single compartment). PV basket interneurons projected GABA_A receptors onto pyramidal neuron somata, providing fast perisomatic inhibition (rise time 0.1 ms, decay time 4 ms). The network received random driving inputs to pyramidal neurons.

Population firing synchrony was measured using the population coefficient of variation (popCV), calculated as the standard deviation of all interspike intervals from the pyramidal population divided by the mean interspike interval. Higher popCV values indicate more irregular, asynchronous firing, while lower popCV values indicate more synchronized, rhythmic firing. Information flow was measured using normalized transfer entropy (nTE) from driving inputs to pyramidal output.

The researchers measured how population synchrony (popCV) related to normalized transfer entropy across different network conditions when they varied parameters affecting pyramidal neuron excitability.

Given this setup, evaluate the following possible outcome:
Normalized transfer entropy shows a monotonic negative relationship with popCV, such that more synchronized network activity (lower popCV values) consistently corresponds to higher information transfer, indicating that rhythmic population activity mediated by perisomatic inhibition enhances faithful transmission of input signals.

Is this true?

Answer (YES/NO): NO